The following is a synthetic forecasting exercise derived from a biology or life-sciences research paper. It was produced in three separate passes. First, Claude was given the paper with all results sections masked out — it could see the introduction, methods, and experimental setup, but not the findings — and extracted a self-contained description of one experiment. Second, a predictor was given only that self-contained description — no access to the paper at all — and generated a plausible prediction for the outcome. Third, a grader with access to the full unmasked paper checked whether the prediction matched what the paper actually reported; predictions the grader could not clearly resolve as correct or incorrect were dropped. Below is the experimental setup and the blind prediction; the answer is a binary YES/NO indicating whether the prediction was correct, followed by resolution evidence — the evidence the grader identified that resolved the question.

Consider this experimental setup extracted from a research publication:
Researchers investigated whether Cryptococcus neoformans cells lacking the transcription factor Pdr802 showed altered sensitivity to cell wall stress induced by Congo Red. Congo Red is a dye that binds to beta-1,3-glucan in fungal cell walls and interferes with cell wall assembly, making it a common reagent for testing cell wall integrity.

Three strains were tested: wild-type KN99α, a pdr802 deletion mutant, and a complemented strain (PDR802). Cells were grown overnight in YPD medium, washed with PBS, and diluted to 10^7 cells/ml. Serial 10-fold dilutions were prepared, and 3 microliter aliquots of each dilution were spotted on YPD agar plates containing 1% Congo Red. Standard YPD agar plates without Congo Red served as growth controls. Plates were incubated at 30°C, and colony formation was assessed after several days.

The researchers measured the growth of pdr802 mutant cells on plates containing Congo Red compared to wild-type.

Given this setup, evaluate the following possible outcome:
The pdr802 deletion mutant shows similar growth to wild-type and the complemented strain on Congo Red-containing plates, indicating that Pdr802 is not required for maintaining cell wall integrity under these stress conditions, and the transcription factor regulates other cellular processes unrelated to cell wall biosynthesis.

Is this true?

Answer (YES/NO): YES